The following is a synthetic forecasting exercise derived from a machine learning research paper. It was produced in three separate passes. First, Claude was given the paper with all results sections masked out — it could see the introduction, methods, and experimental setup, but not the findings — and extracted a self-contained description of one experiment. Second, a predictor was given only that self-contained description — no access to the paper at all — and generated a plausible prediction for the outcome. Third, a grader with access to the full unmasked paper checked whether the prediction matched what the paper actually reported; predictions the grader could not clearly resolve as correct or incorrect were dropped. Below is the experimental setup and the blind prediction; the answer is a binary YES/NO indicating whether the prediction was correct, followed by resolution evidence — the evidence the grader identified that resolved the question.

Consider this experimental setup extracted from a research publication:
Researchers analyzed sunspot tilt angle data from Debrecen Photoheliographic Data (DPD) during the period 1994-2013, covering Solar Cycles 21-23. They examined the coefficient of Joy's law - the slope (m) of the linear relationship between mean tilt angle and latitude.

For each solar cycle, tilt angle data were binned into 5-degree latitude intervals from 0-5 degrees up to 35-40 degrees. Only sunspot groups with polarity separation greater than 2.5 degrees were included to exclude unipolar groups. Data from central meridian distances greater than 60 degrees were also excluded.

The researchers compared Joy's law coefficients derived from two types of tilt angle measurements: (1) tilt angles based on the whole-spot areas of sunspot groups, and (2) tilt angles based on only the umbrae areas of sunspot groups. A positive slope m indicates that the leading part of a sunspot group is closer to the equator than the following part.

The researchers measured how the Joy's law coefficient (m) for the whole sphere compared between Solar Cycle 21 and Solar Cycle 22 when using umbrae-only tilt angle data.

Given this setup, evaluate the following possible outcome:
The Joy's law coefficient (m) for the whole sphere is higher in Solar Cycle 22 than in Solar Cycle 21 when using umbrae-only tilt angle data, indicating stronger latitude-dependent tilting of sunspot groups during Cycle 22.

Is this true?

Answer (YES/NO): YES